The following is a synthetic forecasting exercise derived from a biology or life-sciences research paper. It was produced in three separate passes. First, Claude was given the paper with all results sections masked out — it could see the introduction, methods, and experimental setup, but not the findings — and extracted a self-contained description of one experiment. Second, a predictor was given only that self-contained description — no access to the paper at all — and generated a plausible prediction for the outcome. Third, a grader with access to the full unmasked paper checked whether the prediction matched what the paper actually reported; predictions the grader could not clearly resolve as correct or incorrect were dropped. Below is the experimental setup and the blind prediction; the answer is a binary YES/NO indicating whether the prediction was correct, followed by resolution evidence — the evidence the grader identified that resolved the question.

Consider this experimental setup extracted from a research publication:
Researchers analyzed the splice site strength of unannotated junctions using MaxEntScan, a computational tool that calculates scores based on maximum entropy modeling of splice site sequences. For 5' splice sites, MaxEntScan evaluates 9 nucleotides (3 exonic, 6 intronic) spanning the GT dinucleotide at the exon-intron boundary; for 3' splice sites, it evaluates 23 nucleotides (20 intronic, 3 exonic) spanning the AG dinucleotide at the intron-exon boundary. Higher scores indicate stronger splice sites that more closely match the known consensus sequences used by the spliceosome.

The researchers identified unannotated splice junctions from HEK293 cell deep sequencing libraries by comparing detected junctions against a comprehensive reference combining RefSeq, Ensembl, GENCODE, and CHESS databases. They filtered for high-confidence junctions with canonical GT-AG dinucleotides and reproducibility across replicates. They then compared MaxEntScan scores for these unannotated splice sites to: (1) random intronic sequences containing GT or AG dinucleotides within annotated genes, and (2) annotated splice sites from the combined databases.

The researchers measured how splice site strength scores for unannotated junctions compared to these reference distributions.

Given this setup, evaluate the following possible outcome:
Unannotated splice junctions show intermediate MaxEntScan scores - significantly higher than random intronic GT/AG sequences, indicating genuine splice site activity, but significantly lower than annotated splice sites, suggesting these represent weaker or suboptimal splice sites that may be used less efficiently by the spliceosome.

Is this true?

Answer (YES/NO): NO